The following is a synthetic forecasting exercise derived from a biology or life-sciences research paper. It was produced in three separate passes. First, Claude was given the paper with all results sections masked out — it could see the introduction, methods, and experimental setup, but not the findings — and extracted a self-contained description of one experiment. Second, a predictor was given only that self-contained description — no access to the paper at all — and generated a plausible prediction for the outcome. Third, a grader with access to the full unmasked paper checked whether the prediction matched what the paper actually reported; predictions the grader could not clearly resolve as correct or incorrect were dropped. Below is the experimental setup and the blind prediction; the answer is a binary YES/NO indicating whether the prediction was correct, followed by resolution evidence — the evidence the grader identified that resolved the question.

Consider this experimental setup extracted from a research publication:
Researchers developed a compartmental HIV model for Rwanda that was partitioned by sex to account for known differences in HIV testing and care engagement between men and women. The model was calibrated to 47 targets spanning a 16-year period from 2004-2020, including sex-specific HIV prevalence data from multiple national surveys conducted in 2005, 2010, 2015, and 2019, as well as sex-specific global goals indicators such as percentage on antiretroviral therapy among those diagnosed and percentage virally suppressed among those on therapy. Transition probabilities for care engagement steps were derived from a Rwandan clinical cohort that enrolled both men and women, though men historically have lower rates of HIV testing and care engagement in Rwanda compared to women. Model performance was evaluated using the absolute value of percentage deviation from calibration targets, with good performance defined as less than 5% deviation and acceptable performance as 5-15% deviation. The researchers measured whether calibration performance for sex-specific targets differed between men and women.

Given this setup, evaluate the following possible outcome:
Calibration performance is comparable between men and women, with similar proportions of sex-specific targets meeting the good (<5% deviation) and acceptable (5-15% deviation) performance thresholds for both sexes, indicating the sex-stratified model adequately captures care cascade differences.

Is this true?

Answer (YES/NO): NO